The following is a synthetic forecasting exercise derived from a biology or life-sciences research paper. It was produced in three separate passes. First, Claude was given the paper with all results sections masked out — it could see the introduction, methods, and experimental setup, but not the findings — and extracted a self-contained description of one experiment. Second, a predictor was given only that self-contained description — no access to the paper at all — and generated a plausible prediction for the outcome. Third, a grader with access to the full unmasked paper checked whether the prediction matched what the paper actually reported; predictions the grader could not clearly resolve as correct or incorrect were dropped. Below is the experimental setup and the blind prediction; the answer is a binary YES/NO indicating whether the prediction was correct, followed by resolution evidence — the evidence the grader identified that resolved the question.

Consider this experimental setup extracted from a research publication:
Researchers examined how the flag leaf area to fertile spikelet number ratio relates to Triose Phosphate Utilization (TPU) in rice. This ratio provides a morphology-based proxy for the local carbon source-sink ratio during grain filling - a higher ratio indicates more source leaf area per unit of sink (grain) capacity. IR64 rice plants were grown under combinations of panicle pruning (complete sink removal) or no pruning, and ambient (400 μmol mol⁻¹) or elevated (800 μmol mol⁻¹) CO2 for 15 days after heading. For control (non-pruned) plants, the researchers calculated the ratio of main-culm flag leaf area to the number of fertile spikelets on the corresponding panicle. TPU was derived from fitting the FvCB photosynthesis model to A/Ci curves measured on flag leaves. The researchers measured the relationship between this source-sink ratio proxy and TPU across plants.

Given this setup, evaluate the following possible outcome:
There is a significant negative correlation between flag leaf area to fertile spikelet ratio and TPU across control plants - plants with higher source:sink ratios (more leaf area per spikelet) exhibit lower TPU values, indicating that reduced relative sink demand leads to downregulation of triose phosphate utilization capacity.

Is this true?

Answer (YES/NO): YES